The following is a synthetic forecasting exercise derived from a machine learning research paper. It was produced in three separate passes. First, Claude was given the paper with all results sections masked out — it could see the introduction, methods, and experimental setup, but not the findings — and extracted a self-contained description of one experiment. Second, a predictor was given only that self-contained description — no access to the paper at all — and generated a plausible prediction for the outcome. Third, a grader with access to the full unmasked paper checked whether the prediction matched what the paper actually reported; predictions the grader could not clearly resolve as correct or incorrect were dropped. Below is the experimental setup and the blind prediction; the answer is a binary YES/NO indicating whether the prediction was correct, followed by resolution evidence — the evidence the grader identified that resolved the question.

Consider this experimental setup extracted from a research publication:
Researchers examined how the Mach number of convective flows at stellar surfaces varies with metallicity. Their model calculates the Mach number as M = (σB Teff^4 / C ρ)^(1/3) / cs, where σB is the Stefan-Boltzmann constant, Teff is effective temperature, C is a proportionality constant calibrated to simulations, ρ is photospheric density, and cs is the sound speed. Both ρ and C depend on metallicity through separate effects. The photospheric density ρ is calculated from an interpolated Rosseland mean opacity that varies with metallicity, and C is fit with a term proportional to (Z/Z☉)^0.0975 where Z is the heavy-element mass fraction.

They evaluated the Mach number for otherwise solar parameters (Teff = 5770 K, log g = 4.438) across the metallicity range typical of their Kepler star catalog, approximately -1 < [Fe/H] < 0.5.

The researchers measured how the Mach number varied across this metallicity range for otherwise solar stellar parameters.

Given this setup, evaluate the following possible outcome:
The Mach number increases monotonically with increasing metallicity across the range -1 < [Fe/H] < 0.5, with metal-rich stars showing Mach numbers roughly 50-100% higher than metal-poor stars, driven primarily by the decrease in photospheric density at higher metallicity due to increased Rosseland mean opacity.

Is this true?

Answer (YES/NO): NO